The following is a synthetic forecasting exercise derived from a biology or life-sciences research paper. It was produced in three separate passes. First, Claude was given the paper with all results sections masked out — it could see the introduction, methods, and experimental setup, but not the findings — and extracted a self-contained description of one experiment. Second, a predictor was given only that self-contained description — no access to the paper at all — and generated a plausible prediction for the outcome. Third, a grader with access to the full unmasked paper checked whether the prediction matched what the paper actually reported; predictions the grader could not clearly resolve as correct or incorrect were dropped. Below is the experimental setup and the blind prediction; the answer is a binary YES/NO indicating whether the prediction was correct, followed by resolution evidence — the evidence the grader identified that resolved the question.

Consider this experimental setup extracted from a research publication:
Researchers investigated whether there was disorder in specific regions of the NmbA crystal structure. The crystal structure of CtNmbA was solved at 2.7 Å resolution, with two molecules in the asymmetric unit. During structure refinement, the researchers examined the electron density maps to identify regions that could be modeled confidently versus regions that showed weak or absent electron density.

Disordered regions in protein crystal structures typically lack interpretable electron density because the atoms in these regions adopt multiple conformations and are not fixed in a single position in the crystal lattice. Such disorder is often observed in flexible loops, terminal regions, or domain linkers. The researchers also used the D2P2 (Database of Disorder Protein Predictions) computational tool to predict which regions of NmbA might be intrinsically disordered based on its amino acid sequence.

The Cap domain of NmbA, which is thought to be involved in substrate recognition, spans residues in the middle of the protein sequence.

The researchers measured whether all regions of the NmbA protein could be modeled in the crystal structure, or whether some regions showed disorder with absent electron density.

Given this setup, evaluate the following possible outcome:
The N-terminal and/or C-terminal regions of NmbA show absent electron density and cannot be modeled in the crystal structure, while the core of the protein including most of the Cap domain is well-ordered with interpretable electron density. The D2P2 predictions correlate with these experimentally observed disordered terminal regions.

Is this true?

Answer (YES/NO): NO